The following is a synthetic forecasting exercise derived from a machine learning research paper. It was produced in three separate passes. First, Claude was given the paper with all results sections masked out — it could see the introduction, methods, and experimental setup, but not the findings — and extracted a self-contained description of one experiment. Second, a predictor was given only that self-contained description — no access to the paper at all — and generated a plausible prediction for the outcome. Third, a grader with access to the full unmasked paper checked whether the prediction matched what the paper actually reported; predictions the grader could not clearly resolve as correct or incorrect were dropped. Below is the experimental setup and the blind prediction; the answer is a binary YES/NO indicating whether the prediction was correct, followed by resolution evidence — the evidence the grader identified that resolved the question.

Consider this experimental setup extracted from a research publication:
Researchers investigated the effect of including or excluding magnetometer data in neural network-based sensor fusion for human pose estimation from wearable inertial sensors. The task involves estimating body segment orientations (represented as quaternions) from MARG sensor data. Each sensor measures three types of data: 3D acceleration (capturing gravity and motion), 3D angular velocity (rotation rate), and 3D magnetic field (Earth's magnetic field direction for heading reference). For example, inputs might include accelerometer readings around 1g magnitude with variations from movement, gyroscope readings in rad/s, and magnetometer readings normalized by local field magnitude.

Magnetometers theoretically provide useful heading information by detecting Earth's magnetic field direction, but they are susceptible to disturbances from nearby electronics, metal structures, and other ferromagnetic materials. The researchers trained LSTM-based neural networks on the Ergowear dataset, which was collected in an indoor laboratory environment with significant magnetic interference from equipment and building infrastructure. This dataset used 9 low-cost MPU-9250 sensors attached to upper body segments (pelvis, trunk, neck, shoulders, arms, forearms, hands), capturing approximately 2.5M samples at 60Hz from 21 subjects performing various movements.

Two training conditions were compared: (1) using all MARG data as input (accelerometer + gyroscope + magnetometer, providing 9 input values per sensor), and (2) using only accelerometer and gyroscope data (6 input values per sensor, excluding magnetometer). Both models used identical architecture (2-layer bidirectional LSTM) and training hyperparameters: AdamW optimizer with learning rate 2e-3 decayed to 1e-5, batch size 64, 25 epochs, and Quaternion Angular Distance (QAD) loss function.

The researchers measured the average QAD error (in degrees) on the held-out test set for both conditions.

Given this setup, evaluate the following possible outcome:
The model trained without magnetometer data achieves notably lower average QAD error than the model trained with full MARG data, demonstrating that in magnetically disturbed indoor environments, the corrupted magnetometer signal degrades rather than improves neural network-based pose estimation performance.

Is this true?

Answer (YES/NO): NO